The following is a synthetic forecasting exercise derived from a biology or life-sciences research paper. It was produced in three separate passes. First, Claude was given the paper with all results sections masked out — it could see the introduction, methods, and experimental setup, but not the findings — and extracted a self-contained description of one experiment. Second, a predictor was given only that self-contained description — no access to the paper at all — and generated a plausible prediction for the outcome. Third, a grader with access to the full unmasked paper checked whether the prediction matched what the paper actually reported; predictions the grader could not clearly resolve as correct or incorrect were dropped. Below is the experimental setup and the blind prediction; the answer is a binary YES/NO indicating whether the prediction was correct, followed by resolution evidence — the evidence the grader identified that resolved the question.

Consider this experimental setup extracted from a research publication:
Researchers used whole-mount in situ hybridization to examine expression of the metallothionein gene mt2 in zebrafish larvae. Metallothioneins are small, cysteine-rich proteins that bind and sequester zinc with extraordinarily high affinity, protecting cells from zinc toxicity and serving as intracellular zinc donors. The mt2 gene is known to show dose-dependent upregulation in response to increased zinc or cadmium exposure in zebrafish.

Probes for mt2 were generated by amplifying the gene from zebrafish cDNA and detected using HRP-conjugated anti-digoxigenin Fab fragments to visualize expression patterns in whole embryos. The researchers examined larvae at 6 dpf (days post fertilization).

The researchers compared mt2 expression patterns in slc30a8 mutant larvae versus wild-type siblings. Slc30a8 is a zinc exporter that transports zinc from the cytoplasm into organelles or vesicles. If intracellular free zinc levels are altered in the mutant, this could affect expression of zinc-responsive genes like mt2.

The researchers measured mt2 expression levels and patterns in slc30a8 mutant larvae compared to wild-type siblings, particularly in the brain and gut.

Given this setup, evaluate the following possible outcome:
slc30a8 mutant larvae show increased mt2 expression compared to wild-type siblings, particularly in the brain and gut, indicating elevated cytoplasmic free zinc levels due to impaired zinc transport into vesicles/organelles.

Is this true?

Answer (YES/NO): YES